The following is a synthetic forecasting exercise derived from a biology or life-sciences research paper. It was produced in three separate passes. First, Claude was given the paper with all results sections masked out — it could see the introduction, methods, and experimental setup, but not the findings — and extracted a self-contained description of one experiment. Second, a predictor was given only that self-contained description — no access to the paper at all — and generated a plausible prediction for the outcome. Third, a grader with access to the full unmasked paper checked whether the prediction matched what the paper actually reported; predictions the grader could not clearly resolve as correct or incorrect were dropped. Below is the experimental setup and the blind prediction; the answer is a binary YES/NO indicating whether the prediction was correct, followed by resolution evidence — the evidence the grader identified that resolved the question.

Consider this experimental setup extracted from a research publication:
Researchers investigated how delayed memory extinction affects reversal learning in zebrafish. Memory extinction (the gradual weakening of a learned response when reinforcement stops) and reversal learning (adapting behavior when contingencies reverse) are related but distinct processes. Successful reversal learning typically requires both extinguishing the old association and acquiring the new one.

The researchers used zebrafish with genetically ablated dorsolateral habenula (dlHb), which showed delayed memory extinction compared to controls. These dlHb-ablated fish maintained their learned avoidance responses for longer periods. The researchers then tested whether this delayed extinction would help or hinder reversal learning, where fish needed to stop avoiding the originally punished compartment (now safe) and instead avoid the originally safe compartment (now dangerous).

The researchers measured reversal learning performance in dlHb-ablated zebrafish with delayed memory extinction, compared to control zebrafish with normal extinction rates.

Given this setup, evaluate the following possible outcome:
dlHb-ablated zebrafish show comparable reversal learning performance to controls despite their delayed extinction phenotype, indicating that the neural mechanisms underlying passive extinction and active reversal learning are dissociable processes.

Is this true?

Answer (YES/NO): NO